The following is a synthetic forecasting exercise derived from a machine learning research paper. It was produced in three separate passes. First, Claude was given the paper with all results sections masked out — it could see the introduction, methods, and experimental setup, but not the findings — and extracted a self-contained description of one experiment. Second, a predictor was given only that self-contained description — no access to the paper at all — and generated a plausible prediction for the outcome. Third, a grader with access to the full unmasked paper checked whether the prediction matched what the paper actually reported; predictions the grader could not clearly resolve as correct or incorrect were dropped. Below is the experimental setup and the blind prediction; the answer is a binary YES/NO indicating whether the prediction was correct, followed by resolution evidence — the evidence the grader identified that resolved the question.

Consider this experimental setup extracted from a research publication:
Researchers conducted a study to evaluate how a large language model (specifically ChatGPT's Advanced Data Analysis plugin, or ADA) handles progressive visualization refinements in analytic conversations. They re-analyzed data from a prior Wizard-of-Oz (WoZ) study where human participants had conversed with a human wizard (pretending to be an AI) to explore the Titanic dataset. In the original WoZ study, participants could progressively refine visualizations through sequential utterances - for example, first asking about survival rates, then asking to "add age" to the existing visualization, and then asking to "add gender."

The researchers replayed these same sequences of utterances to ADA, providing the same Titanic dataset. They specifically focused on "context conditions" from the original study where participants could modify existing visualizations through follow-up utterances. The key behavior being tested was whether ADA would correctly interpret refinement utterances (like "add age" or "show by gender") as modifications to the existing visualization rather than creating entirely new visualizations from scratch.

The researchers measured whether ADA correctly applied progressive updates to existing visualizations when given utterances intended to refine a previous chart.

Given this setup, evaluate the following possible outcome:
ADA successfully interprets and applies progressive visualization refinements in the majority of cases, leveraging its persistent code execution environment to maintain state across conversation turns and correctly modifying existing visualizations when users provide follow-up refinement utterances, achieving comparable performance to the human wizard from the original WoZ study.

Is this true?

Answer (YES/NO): NO